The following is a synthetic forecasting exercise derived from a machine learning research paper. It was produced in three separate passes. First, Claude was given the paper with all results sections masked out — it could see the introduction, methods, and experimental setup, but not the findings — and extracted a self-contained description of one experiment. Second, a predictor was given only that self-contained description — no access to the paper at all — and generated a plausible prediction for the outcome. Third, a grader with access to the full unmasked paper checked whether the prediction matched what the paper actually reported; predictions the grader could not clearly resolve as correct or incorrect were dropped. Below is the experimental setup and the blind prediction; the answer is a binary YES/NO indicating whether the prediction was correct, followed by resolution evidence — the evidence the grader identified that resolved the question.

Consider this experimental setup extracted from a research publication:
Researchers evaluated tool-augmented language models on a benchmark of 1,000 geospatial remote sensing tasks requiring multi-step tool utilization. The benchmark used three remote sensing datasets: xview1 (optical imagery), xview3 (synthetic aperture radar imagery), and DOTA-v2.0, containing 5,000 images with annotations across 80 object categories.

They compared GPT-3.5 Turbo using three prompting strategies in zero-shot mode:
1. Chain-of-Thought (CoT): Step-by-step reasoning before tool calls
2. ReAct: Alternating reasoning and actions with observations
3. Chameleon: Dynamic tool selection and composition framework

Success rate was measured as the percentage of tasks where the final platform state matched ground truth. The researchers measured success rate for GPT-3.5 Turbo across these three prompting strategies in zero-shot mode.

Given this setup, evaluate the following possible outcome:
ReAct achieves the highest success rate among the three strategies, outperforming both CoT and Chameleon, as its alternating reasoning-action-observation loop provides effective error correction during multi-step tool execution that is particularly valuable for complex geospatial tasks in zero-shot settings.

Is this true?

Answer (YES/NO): NO